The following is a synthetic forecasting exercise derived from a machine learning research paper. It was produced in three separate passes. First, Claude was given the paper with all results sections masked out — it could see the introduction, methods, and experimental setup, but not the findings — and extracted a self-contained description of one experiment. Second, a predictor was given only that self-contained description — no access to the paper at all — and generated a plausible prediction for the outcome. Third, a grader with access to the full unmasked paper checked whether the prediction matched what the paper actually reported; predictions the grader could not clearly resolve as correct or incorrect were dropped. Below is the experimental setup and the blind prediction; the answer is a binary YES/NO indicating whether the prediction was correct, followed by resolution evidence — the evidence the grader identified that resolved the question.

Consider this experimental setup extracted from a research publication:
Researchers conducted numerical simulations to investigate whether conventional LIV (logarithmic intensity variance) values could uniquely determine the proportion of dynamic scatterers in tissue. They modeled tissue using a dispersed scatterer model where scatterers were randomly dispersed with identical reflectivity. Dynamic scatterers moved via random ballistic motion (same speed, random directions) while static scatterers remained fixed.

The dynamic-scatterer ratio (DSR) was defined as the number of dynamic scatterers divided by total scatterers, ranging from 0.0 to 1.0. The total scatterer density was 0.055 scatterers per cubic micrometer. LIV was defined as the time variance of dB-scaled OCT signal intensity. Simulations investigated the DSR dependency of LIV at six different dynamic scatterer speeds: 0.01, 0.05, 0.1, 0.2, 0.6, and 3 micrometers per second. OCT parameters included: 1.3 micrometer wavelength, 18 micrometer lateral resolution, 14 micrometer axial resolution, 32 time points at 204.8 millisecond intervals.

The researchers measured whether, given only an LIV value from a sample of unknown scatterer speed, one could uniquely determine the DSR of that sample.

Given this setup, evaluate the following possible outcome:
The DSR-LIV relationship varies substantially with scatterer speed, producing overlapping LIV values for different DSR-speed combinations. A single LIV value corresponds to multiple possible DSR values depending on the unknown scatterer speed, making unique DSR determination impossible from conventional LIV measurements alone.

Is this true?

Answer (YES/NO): YES